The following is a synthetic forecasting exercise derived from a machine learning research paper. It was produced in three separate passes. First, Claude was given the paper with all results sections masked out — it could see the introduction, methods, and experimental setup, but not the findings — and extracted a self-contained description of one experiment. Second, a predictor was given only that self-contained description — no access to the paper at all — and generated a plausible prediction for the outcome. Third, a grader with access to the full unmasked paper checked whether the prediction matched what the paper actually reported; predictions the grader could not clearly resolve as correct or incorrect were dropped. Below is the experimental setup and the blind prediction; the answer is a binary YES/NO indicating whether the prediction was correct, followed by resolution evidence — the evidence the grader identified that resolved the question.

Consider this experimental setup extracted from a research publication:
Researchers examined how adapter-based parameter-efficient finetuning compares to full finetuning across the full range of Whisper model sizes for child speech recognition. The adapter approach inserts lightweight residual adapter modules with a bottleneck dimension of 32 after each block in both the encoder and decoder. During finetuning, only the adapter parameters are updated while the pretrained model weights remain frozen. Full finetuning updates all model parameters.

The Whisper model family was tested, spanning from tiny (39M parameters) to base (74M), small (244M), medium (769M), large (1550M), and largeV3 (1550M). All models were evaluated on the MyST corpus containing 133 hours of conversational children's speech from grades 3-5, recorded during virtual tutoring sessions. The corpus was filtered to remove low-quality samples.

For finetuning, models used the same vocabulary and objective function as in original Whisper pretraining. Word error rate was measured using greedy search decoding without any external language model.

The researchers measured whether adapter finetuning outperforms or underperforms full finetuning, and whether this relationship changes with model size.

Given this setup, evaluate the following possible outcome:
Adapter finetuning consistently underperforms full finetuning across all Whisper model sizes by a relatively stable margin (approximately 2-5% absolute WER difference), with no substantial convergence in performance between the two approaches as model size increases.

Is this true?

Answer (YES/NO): NO